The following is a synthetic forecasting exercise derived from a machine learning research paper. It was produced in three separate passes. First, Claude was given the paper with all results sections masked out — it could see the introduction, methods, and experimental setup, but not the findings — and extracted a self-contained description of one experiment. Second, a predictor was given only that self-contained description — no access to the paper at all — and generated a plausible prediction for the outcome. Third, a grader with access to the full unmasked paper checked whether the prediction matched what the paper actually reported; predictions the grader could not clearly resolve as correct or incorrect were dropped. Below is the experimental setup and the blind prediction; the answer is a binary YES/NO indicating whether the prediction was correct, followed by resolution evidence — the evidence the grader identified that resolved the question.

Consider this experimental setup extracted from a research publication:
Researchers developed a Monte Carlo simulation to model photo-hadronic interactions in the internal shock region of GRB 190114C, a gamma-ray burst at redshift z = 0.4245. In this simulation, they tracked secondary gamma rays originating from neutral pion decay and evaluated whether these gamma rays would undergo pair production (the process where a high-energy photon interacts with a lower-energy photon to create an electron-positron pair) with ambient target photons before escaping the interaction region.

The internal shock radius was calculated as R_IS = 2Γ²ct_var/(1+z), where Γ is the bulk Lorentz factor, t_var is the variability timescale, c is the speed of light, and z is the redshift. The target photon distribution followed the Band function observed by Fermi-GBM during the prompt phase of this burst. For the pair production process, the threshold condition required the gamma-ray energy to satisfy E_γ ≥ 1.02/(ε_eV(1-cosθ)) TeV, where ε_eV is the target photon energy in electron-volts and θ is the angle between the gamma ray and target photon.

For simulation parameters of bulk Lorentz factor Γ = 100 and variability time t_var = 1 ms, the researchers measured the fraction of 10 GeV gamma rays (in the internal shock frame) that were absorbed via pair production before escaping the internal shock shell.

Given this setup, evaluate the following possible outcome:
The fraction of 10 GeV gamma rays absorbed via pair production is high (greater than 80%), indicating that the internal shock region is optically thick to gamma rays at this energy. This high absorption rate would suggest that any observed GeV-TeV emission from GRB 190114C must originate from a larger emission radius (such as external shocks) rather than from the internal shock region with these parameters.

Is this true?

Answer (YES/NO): NO